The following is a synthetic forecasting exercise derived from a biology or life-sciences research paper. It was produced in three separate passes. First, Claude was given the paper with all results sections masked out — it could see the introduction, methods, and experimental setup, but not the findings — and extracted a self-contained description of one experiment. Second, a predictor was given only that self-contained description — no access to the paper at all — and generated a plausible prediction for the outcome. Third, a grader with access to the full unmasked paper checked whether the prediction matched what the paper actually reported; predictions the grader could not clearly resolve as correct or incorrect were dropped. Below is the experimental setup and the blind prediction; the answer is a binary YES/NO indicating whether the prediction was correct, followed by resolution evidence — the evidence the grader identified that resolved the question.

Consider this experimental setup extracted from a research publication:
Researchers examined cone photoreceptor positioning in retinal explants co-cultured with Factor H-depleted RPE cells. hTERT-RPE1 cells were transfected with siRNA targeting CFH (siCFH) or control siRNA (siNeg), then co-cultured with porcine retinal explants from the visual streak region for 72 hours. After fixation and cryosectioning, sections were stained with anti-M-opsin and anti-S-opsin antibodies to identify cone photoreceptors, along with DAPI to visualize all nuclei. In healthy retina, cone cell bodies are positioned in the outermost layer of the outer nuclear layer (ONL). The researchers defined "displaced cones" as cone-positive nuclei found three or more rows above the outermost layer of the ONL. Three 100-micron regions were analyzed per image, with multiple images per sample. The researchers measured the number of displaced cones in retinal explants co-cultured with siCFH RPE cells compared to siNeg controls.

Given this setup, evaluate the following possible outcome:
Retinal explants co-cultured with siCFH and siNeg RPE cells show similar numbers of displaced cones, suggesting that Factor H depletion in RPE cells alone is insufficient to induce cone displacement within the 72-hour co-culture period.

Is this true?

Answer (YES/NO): NO